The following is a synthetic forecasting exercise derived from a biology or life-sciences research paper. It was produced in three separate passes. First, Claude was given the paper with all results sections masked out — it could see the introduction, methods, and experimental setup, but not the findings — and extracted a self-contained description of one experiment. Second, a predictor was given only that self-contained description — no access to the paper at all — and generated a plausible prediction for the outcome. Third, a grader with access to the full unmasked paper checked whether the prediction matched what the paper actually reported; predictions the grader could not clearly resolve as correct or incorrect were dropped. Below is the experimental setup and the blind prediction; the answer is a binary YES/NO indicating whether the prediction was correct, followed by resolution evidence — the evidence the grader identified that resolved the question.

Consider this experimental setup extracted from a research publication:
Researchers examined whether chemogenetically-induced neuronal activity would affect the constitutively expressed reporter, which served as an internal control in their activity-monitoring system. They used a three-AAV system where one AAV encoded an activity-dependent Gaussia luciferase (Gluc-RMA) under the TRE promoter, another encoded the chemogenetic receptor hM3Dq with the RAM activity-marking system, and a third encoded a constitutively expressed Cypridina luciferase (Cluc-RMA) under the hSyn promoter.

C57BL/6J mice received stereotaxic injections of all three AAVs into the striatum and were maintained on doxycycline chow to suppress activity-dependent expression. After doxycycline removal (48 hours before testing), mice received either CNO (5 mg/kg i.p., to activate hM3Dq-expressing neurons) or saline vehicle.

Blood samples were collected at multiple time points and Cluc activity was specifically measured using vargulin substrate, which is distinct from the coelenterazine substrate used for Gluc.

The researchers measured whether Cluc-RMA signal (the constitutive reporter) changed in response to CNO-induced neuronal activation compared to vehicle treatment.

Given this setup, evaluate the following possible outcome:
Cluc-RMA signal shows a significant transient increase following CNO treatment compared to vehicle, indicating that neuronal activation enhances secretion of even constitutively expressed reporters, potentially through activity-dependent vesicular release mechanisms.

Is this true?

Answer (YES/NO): NO